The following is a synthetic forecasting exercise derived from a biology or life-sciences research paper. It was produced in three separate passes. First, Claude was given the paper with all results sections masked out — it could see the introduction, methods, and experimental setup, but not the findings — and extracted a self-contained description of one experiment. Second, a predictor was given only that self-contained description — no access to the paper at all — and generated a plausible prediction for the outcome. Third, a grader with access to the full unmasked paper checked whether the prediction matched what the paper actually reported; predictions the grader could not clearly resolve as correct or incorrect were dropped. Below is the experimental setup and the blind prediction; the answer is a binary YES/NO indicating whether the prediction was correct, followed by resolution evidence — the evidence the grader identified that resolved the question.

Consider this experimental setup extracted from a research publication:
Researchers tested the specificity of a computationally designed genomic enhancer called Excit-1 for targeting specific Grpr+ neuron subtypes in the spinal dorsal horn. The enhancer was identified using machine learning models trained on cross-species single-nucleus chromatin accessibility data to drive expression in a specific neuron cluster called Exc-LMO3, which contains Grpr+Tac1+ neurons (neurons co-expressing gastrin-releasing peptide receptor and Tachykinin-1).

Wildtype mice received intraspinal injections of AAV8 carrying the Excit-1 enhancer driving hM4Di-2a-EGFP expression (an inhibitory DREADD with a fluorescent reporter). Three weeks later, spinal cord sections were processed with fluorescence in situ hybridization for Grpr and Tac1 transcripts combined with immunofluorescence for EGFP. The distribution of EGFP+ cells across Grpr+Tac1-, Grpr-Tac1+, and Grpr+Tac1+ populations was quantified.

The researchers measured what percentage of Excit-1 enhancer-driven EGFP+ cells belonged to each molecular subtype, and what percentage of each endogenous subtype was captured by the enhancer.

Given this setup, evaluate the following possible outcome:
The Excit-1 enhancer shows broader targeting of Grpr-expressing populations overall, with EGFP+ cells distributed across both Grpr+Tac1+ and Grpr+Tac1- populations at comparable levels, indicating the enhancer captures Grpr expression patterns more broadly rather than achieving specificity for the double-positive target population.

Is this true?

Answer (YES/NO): NO